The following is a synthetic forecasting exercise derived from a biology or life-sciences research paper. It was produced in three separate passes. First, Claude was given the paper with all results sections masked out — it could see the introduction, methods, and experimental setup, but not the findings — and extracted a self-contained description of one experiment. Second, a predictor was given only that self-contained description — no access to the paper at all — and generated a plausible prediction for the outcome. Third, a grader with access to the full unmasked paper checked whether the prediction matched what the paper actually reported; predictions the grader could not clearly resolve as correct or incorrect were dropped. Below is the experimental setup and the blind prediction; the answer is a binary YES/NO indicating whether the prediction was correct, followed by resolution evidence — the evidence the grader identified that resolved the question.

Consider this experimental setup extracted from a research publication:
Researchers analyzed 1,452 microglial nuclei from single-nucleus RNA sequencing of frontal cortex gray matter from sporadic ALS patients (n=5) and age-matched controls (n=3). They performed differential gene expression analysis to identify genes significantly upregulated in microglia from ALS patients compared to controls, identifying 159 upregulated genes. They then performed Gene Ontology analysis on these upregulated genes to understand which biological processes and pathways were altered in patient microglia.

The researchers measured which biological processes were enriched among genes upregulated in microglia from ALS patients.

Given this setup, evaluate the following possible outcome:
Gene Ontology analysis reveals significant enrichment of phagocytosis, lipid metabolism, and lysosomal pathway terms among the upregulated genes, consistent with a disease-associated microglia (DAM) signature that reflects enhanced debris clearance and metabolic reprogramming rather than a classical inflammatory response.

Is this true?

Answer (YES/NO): NO